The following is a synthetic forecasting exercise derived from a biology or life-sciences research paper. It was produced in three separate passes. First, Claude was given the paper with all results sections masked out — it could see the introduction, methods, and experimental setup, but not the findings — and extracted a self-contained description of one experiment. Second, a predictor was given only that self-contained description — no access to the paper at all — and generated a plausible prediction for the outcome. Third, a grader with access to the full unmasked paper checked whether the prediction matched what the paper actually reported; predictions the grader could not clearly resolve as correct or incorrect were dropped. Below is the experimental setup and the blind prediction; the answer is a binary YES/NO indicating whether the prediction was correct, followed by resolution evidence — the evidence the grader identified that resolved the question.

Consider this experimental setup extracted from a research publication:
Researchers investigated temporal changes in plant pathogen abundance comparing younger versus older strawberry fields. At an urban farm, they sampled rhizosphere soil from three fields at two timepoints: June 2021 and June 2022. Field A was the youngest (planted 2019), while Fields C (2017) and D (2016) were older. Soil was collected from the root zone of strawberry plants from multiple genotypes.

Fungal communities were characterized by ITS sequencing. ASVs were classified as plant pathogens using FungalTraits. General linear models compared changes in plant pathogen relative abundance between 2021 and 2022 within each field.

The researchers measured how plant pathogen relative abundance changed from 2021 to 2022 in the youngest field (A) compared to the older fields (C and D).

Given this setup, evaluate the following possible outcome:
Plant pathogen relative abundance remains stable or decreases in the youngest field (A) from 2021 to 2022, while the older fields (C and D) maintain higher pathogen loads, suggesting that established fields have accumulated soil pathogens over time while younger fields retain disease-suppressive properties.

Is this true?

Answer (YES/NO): NO